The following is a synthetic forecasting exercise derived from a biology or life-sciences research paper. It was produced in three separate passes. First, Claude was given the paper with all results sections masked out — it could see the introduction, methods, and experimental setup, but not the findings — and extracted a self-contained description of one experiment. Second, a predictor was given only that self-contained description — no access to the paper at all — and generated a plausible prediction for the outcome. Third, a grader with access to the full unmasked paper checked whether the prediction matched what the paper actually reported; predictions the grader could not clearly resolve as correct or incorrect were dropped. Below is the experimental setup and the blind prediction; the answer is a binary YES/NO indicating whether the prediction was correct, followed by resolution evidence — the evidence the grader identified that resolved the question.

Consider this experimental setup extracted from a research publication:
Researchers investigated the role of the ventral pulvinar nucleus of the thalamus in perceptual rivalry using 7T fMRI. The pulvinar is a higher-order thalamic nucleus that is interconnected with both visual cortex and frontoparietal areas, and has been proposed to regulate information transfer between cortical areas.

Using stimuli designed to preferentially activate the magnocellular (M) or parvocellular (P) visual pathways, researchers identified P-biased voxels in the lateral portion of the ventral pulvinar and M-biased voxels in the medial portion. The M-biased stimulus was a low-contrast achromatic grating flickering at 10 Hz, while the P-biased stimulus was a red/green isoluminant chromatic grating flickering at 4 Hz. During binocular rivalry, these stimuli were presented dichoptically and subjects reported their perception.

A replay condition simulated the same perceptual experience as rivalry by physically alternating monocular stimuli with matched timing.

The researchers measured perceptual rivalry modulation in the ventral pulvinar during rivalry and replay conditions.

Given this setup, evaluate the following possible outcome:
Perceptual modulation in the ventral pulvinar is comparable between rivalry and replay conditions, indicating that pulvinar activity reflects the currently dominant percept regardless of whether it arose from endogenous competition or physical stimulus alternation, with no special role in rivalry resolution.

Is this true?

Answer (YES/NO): NO